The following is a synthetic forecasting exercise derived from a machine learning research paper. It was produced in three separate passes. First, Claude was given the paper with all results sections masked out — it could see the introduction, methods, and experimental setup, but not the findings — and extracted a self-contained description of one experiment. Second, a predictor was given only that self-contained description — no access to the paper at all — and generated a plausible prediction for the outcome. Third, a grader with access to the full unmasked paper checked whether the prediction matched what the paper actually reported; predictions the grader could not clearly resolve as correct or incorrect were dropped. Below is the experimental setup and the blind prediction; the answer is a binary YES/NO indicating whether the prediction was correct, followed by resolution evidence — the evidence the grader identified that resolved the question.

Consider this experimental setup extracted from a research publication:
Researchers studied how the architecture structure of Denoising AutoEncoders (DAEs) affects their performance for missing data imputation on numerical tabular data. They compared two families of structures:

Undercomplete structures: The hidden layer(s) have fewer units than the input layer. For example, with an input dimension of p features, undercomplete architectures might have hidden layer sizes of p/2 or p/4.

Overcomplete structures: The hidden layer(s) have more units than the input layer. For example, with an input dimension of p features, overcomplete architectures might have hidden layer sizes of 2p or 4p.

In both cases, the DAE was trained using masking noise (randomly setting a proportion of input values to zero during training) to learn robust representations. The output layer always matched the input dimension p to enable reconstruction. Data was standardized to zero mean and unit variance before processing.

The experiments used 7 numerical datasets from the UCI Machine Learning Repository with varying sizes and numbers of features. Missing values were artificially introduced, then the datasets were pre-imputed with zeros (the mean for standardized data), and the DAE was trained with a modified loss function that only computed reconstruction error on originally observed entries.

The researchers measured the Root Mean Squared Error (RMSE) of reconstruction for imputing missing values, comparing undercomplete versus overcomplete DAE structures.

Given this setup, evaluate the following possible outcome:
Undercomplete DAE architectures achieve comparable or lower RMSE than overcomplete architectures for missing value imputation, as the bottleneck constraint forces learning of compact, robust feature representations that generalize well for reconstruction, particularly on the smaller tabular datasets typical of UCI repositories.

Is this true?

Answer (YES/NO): NO